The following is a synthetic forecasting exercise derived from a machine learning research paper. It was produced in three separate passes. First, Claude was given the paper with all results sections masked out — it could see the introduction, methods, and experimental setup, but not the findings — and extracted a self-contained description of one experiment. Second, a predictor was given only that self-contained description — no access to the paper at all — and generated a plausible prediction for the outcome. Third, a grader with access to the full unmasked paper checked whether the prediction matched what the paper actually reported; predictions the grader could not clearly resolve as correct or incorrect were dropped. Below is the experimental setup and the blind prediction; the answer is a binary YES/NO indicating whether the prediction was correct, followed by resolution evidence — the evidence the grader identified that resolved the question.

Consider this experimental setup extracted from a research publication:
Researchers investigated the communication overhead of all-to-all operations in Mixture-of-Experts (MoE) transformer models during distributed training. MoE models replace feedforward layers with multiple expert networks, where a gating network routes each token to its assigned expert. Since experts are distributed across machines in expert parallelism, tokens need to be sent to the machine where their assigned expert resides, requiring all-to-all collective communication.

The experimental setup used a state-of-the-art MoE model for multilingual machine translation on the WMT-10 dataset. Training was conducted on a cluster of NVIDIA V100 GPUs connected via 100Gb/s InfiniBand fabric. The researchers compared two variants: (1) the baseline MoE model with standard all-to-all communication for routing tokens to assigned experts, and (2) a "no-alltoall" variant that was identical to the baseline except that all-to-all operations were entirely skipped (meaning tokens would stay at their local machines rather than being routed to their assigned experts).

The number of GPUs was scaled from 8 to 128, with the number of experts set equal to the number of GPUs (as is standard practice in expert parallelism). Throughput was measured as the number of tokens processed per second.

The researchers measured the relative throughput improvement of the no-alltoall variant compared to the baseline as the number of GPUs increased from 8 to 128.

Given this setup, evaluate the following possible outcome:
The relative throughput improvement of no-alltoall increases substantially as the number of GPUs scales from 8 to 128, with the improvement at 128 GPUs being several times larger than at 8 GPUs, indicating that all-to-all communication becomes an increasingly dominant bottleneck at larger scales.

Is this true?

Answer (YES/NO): YES